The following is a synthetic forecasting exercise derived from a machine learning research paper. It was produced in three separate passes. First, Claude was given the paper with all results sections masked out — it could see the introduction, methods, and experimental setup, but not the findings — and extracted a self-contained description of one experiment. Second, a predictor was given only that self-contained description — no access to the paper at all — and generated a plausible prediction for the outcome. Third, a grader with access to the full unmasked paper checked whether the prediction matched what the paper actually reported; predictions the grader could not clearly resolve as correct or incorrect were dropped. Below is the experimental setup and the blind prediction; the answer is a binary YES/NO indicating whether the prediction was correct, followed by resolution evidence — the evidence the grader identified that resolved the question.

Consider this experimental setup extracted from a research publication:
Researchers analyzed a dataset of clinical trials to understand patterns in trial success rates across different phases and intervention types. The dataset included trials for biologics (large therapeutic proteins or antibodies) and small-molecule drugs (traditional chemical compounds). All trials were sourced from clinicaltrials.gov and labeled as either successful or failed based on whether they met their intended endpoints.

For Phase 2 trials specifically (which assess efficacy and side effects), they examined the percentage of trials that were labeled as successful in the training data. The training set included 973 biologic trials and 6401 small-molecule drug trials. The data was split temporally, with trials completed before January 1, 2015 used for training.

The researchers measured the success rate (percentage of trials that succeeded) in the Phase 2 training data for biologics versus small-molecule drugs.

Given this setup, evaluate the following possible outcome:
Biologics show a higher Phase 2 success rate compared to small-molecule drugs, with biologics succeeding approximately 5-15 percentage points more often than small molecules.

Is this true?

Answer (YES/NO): YES